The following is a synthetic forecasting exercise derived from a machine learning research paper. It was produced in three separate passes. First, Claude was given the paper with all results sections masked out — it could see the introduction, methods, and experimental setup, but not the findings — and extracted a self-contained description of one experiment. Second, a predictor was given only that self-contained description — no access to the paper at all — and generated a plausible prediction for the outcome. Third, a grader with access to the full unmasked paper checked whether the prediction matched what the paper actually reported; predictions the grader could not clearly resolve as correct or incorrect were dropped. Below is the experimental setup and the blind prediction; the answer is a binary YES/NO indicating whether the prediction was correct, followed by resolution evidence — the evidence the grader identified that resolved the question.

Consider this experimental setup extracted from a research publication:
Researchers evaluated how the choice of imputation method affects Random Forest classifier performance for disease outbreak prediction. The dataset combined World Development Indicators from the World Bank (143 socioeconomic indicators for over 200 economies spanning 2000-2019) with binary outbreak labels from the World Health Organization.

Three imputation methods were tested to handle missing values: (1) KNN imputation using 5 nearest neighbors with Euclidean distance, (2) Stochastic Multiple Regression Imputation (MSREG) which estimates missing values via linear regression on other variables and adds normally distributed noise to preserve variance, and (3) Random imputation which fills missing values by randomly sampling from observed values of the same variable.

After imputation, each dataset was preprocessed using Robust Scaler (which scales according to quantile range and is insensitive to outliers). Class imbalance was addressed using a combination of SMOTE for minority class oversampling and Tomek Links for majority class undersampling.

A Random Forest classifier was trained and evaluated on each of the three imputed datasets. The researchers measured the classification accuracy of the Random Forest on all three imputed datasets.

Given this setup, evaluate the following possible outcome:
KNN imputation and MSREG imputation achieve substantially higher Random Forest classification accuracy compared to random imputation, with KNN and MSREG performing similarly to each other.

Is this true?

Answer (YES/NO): NO